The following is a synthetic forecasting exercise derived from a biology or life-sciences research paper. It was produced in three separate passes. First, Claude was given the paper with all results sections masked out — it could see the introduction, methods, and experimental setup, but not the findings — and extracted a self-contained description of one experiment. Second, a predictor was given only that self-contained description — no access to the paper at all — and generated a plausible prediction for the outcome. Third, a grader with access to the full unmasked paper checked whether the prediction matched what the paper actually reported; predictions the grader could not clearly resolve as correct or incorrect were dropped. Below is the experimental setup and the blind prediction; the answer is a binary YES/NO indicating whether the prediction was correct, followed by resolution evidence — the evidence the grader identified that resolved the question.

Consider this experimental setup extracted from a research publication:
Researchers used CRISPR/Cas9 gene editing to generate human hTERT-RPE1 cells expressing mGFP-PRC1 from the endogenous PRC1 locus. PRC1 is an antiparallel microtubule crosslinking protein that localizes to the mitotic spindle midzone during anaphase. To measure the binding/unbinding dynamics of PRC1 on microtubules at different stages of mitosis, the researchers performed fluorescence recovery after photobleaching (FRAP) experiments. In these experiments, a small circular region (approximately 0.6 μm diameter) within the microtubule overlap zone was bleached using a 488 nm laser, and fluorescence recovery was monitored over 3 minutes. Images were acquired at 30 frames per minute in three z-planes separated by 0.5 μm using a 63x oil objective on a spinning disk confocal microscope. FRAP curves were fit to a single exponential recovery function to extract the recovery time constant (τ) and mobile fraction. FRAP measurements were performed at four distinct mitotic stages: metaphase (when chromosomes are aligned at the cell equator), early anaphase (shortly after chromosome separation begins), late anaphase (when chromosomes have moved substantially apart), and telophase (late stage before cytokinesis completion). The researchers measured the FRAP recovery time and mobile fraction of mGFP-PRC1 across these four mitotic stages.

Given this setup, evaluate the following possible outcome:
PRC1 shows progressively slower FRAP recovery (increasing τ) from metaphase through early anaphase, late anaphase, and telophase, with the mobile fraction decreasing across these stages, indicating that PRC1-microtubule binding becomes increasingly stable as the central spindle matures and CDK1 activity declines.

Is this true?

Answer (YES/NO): YES